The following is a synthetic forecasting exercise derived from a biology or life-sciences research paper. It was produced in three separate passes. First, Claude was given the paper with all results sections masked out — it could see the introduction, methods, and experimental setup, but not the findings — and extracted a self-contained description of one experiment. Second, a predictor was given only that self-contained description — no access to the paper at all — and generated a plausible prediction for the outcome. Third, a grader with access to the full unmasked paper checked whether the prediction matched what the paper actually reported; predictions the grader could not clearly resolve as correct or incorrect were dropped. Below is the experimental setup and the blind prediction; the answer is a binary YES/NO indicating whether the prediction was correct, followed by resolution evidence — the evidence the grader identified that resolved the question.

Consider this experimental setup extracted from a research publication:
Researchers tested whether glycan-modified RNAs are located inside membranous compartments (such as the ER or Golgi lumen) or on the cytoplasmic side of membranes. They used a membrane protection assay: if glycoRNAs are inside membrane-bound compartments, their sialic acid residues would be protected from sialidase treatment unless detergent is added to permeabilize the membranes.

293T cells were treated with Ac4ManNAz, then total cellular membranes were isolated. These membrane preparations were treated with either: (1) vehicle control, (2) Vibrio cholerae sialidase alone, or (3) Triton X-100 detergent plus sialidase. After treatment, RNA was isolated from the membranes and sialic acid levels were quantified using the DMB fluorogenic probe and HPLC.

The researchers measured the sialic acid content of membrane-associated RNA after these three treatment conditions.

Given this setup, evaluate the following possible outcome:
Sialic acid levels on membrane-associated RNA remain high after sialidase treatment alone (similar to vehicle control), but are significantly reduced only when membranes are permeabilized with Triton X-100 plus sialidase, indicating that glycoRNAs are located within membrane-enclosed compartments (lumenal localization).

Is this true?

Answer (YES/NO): NO